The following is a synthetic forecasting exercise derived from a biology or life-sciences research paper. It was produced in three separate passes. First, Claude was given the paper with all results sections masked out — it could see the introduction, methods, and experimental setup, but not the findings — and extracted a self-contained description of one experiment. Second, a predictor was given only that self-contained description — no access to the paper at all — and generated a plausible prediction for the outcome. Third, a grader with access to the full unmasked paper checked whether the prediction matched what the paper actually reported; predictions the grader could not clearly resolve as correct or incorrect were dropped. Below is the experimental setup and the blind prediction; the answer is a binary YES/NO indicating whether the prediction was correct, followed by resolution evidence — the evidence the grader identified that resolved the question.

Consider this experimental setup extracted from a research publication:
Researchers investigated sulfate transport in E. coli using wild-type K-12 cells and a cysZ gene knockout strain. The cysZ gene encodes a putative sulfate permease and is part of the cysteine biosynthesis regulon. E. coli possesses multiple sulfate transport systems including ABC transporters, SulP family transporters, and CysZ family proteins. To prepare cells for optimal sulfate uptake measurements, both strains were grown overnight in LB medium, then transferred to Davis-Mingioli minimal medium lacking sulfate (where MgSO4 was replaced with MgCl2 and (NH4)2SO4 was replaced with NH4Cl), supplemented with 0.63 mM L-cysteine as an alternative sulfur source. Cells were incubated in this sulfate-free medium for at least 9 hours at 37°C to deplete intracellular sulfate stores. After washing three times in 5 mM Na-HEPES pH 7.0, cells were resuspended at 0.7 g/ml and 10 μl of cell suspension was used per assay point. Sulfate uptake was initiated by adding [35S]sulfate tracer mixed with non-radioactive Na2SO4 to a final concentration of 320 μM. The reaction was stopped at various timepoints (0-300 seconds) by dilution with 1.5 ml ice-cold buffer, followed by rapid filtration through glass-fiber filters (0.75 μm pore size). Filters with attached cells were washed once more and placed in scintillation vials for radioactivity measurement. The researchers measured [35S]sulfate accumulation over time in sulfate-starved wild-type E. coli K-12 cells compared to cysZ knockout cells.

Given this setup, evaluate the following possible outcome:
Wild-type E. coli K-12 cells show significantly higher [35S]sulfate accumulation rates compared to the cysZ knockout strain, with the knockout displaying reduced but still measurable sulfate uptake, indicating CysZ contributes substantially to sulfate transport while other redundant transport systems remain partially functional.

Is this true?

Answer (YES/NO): YES